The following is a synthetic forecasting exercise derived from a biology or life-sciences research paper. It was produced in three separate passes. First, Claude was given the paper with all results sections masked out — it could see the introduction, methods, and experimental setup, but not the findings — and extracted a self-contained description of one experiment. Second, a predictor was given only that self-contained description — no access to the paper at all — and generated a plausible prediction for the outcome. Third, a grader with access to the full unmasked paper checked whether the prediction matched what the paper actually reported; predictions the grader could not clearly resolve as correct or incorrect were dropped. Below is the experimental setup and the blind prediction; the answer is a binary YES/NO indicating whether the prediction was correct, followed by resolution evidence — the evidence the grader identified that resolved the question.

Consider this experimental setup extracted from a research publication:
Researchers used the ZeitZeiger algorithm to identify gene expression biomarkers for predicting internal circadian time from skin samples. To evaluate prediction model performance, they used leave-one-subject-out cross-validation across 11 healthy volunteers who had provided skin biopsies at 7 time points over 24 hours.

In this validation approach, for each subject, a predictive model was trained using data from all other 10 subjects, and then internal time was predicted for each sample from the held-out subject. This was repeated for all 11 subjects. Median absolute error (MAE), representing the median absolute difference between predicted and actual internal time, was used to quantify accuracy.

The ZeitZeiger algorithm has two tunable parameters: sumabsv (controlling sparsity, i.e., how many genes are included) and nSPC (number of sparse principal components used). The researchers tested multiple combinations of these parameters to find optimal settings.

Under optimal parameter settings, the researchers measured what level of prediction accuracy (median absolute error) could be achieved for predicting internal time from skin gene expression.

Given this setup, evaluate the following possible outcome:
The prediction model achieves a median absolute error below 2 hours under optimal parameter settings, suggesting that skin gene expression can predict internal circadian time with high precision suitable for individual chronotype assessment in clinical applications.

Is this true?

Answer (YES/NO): YES